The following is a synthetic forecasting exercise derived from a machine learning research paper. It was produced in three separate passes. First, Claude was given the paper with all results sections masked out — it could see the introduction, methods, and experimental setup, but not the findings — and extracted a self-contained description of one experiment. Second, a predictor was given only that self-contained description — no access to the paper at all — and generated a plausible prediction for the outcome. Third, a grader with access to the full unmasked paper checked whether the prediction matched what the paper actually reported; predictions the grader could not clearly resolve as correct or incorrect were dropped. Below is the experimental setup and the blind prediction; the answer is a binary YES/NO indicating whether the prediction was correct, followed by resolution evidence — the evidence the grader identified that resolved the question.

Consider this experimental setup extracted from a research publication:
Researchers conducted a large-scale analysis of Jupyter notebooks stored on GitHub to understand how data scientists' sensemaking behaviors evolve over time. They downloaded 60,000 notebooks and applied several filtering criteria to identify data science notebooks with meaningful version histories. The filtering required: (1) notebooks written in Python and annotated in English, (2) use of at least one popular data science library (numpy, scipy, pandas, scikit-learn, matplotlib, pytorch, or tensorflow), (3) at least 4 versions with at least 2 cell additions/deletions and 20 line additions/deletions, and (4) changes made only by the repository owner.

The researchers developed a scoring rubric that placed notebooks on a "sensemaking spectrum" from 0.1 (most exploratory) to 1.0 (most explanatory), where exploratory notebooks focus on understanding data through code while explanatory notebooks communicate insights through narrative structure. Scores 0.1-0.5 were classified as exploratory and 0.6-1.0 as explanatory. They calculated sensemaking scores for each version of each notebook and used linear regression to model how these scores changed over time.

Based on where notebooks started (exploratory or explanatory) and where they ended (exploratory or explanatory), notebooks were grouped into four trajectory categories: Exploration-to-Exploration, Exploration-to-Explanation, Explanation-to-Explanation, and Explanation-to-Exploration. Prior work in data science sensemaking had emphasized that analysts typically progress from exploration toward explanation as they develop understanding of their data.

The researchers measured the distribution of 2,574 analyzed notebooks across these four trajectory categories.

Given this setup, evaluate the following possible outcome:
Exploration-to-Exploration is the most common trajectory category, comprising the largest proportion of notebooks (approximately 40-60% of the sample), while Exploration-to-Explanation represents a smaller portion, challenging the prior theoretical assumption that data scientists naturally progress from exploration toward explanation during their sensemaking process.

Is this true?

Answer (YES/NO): NO